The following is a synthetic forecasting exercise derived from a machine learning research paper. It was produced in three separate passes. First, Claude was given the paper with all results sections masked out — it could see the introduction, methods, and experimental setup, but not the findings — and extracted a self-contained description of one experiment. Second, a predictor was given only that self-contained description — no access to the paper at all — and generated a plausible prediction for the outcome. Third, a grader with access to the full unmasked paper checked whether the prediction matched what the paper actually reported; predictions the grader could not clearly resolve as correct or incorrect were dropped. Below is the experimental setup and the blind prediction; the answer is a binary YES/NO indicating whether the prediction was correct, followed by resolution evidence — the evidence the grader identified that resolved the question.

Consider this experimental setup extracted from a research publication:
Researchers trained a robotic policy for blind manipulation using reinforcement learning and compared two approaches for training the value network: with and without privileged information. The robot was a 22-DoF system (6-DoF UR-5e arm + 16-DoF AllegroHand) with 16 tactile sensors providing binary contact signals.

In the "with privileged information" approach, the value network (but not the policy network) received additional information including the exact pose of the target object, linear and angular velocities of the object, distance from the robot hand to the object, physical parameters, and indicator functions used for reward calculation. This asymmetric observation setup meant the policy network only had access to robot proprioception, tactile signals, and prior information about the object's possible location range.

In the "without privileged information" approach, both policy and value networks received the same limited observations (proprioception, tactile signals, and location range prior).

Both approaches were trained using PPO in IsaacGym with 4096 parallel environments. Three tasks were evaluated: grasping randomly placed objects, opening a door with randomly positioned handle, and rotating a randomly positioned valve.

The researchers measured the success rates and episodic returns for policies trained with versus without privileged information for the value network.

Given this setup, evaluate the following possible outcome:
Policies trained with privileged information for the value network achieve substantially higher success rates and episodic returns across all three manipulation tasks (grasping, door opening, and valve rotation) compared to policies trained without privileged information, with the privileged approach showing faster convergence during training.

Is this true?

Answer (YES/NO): YES